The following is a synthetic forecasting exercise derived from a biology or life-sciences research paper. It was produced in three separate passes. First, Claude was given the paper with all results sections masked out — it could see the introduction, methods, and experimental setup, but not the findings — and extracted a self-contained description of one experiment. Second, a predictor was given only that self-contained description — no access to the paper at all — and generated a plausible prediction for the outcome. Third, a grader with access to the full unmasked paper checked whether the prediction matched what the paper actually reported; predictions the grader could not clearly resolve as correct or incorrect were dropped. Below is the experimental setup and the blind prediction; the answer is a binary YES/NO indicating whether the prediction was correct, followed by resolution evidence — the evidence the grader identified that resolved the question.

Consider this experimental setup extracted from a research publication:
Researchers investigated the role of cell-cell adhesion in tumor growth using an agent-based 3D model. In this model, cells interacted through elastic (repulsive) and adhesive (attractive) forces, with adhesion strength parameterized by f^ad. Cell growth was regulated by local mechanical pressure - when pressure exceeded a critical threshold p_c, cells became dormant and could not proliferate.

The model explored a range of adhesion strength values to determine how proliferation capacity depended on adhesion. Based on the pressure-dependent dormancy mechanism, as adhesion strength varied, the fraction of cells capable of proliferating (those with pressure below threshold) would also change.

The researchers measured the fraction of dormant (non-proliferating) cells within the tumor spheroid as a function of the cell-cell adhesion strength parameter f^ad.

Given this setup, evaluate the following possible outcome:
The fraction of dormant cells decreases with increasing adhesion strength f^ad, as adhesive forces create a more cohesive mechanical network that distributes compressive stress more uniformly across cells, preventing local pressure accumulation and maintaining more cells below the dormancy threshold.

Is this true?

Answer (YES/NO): NO